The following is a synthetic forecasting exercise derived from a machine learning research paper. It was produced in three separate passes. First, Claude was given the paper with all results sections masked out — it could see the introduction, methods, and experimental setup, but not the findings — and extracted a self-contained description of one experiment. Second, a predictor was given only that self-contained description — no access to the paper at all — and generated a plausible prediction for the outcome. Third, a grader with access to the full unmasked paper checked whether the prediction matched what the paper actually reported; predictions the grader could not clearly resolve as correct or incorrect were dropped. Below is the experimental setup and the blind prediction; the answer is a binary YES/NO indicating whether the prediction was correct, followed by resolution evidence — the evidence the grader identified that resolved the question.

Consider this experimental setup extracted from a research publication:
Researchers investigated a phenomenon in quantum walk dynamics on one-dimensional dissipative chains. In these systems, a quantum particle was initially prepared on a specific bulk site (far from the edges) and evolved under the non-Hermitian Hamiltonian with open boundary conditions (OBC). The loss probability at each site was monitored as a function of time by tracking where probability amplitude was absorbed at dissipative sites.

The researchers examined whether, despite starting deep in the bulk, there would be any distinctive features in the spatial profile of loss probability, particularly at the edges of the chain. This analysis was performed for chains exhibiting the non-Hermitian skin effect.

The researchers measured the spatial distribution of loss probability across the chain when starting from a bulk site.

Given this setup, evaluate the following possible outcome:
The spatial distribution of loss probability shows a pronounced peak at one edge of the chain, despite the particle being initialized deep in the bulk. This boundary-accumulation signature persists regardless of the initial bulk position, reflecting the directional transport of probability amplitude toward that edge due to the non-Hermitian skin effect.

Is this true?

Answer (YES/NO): NO